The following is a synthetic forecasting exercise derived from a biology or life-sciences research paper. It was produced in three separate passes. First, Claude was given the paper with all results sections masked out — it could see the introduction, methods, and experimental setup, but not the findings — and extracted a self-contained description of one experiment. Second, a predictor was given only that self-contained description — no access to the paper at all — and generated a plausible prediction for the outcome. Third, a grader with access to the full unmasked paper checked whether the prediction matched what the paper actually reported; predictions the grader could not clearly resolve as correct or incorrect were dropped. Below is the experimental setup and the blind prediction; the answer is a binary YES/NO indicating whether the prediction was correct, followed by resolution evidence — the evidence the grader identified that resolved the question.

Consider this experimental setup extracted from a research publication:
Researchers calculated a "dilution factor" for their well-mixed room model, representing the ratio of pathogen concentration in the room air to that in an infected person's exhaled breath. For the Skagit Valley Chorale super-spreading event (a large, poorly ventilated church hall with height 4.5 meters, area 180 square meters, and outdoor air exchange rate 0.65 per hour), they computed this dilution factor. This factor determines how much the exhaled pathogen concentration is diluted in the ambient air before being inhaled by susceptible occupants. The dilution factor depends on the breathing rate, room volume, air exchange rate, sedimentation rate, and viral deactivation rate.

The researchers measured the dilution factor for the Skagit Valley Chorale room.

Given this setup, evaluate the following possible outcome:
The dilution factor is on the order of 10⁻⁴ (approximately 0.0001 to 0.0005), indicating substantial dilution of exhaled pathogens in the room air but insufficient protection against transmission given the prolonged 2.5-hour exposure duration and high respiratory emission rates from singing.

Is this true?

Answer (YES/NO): NO